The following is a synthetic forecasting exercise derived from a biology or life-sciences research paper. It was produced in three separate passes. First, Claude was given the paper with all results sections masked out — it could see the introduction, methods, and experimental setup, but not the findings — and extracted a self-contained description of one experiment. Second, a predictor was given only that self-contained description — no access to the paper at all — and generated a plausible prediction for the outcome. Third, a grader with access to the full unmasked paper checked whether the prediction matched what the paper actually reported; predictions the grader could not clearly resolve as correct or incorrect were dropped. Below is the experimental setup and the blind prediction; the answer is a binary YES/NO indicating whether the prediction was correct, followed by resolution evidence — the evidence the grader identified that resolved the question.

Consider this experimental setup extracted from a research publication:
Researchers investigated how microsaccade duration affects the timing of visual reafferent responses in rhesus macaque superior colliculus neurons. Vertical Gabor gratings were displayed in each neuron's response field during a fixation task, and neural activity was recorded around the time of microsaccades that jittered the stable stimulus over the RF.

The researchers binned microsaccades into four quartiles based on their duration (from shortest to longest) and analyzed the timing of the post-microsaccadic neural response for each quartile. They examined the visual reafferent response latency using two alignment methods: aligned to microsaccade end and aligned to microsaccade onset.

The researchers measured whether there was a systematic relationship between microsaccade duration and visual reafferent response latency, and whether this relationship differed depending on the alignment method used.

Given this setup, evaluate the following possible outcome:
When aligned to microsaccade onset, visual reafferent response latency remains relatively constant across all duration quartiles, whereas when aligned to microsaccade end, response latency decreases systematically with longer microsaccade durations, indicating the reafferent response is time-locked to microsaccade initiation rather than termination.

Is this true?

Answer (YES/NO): YES